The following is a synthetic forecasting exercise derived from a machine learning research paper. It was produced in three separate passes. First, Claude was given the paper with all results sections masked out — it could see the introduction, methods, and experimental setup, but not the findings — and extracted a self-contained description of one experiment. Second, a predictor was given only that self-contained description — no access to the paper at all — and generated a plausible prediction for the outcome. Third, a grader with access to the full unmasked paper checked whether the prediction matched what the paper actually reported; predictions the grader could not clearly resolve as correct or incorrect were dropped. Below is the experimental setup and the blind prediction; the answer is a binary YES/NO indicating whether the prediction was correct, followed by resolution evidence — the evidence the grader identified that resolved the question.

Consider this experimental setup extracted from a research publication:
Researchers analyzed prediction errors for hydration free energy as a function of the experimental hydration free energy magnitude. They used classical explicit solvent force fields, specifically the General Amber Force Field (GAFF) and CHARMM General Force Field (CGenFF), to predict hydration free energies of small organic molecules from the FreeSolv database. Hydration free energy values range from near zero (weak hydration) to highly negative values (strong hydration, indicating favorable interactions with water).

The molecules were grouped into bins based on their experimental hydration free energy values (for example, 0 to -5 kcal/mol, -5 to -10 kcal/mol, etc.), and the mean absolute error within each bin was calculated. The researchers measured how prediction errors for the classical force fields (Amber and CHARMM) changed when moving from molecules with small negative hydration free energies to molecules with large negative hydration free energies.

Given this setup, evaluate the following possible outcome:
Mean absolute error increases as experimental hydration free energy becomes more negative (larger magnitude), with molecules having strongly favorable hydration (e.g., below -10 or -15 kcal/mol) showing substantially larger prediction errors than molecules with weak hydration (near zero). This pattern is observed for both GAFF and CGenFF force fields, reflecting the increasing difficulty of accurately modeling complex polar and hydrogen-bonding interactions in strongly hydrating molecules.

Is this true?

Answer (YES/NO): YES